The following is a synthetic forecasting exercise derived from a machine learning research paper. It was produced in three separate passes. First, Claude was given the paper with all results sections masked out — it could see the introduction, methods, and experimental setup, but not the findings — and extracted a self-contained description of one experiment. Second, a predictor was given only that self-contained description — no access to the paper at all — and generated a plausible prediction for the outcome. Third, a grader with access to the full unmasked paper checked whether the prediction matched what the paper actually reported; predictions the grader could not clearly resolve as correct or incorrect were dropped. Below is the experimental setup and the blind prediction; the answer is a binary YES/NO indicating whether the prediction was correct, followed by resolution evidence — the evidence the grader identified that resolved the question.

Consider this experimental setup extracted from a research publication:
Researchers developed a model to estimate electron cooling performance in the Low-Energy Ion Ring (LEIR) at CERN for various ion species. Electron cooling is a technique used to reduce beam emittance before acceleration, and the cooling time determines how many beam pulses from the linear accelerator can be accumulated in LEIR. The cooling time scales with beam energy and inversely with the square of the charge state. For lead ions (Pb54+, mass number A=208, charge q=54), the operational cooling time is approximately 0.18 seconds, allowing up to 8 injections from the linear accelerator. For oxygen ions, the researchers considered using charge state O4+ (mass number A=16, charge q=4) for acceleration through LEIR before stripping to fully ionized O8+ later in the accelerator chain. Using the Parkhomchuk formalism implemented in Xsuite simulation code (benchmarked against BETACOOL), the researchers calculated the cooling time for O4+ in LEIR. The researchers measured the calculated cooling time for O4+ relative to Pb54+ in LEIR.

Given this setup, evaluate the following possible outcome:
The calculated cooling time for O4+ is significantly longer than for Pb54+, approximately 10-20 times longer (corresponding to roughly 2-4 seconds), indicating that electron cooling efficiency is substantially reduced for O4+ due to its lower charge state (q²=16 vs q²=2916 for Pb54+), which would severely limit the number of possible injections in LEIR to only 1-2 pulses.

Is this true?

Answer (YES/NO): YES